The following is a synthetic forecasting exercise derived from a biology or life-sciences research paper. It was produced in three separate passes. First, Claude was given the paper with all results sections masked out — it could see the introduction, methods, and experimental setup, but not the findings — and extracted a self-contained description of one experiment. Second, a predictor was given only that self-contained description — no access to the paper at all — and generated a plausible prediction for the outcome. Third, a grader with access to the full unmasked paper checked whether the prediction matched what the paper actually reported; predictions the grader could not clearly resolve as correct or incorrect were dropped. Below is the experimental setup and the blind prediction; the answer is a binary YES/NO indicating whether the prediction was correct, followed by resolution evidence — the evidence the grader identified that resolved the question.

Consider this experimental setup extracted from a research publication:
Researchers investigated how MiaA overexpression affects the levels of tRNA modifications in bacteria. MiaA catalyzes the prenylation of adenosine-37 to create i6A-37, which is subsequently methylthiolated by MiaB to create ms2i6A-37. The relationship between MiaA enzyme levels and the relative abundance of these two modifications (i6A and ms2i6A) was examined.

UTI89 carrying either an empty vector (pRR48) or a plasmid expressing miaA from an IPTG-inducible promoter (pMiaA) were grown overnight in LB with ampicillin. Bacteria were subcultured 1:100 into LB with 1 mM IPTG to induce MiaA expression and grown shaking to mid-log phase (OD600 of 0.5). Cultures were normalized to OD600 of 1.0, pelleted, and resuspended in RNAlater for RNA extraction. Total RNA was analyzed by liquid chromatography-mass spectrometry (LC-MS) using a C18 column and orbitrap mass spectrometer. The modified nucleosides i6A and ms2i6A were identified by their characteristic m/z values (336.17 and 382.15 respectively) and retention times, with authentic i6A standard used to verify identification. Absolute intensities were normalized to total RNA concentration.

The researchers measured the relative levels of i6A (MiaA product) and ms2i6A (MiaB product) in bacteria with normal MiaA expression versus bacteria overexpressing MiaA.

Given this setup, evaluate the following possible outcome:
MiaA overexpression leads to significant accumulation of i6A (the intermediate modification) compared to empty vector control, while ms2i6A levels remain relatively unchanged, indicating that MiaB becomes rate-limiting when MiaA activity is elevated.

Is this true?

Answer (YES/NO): YES